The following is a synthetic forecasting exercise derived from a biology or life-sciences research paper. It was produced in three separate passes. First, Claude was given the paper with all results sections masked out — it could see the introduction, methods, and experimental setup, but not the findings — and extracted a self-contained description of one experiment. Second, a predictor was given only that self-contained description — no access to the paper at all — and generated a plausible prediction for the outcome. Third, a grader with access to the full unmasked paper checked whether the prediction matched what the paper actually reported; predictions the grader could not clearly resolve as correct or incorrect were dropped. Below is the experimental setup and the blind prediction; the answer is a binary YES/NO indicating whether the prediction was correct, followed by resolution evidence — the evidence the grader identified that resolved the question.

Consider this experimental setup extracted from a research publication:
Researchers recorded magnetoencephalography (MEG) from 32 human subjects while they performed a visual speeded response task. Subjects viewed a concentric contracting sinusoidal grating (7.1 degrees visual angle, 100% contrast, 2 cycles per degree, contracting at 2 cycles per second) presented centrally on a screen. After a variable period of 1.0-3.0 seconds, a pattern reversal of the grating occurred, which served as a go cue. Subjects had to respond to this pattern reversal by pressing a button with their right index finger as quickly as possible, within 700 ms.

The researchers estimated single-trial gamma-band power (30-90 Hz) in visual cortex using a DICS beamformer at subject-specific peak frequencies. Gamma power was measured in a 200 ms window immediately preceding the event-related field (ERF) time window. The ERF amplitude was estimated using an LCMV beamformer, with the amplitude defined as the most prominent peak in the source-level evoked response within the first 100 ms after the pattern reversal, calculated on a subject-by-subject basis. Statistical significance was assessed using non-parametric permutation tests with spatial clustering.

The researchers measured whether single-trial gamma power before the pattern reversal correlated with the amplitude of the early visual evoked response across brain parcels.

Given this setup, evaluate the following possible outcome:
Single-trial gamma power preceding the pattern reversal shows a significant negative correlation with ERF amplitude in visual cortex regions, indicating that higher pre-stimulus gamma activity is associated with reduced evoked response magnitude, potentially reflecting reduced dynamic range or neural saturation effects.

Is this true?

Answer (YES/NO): NO